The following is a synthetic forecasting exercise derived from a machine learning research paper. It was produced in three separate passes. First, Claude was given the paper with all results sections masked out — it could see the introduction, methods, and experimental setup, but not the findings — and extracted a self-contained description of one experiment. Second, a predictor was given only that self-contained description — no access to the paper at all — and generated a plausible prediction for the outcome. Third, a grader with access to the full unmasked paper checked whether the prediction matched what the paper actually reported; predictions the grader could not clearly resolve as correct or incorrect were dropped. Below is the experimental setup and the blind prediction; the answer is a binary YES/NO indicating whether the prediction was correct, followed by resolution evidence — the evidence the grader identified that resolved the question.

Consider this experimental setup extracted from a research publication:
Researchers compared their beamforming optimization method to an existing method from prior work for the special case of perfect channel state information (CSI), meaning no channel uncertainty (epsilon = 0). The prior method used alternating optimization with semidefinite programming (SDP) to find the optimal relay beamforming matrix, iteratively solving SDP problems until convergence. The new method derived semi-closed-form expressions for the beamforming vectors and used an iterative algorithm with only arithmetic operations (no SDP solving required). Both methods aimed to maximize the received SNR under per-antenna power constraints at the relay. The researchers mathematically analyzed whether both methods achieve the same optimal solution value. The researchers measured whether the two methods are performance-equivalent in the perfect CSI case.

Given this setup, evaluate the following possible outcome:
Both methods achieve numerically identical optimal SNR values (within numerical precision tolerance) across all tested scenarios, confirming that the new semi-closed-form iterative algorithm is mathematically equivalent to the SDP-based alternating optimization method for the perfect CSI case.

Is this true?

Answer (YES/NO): YES